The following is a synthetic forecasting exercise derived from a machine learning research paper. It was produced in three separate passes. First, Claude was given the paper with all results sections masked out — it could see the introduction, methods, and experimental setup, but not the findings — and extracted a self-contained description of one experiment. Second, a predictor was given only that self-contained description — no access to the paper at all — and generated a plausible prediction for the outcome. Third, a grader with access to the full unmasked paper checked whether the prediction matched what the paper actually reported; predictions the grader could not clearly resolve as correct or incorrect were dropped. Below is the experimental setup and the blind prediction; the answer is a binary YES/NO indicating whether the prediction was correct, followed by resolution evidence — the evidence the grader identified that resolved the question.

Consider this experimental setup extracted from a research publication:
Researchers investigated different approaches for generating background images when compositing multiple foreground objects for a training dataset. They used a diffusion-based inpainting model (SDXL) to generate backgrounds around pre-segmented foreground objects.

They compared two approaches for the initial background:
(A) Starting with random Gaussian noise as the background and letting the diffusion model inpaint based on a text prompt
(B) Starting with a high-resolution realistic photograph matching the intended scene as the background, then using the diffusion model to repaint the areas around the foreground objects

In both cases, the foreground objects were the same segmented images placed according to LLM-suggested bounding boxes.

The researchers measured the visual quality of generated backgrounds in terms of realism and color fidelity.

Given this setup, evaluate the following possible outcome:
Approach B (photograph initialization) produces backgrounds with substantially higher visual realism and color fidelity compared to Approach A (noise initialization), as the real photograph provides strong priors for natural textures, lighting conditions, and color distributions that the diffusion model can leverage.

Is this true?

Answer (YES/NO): YES